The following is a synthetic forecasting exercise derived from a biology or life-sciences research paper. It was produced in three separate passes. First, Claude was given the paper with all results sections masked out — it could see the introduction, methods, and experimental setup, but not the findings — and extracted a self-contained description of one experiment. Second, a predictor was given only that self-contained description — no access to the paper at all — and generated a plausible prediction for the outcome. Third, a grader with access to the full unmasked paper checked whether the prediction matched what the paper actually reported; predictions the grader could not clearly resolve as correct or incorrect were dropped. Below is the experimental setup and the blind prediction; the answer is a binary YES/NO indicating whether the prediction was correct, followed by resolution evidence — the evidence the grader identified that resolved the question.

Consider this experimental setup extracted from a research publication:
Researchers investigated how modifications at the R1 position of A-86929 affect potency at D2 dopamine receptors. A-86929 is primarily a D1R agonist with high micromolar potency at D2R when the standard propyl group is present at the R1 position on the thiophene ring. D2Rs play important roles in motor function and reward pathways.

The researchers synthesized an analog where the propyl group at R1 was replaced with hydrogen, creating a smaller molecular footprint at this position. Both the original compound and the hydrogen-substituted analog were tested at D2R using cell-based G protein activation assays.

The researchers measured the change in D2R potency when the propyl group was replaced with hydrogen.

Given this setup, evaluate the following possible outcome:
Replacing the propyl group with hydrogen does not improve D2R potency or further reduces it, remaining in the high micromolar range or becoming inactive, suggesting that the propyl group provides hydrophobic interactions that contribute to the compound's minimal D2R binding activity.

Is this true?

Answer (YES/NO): NO